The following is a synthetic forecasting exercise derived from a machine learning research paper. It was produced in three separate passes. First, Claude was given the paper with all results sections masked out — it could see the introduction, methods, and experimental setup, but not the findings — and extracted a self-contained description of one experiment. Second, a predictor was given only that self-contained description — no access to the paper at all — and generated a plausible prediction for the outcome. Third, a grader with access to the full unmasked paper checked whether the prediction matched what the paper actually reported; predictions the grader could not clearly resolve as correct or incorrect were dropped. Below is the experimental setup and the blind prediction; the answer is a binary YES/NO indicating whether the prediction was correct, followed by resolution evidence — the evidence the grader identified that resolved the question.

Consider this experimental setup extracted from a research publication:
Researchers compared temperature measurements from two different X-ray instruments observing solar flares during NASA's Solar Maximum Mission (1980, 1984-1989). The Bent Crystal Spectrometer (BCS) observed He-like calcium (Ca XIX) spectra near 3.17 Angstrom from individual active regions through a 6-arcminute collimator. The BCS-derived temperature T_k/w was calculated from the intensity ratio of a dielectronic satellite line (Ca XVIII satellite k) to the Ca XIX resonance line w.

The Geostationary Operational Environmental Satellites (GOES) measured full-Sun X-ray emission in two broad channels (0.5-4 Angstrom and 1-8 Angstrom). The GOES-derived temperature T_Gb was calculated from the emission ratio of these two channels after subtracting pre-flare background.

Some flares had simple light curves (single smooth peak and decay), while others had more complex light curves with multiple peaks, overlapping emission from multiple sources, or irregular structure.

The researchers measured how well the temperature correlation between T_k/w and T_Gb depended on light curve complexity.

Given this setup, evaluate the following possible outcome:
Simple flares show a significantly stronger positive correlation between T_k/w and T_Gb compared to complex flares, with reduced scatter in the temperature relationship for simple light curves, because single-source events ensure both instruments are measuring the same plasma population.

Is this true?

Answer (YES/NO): YES